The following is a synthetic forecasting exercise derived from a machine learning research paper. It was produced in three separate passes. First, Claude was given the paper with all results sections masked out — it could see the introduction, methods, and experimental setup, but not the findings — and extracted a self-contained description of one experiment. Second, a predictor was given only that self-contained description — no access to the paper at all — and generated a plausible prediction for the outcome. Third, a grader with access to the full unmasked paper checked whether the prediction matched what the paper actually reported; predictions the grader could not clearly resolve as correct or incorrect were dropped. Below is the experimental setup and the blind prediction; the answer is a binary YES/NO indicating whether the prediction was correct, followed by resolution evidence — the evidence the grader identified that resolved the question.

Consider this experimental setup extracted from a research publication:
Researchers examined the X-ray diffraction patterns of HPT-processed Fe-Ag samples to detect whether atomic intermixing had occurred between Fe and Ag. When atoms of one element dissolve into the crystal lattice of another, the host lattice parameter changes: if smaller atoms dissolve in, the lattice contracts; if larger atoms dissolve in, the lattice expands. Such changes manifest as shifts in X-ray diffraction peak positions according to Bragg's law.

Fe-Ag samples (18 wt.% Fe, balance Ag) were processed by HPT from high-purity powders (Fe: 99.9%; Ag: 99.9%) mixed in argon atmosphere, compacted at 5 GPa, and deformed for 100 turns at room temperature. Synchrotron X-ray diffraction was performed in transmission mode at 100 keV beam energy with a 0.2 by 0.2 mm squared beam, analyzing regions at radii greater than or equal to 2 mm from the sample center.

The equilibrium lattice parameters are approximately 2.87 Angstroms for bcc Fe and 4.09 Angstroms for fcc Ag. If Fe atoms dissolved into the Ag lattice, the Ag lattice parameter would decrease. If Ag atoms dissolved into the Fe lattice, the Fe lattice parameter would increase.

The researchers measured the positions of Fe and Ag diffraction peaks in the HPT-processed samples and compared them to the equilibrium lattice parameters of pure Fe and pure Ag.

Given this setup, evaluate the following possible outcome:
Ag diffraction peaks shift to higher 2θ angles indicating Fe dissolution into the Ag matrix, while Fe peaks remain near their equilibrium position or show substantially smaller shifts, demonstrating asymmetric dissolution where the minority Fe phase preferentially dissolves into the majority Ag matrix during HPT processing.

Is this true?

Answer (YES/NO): NO